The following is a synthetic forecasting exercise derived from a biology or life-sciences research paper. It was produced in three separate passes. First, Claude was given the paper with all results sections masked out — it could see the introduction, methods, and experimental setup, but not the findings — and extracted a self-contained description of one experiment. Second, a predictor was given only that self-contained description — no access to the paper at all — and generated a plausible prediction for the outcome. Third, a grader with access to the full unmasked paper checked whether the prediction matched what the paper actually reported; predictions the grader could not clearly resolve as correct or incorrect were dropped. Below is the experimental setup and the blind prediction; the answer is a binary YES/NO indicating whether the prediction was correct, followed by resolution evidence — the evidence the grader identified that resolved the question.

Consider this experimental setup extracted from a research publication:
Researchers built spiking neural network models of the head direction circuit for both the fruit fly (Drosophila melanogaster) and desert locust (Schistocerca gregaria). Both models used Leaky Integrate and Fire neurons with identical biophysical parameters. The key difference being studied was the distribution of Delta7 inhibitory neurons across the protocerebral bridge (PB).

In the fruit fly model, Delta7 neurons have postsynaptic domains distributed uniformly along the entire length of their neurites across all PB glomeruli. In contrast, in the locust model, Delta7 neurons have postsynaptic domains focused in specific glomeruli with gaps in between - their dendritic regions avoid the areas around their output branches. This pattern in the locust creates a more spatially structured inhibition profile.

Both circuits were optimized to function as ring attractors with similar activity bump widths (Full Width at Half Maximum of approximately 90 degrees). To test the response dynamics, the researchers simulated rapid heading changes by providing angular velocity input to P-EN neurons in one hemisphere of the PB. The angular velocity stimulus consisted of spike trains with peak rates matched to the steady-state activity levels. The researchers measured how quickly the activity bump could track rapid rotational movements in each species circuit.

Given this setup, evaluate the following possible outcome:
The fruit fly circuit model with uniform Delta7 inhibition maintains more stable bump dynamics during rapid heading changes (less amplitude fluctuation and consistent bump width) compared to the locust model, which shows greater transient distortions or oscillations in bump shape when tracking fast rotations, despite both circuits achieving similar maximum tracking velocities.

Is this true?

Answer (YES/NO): NO